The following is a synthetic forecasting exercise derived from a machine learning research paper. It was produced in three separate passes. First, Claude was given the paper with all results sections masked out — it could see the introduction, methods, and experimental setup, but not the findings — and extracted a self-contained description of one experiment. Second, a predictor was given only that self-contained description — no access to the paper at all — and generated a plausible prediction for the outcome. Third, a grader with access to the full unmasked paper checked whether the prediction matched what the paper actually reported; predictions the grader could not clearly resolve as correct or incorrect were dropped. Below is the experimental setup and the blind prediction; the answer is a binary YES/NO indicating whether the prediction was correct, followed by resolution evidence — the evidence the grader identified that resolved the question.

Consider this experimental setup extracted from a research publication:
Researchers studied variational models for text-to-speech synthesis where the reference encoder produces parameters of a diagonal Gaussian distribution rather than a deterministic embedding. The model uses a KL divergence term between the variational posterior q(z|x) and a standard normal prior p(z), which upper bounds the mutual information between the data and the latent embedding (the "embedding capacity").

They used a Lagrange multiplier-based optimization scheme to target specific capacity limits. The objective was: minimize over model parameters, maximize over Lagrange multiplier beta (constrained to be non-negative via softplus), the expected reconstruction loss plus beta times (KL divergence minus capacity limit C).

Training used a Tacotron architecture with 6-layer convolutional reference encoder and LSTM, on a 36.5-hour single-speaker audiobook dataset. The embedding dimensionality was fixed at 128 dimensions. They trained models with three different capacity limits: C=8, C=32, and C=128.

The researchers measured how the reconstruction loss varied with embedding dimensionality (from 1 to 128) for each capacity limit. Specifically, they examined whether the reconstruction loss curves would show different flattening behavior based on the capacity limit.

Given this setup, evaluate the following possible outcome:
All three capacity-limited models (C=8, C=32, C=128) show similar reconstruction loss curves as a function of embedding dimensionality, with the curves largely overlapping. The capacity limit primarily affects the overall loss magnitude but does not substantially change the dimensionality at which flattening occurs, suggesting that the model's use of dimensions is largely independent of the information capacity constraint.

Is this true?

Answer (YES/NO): NO